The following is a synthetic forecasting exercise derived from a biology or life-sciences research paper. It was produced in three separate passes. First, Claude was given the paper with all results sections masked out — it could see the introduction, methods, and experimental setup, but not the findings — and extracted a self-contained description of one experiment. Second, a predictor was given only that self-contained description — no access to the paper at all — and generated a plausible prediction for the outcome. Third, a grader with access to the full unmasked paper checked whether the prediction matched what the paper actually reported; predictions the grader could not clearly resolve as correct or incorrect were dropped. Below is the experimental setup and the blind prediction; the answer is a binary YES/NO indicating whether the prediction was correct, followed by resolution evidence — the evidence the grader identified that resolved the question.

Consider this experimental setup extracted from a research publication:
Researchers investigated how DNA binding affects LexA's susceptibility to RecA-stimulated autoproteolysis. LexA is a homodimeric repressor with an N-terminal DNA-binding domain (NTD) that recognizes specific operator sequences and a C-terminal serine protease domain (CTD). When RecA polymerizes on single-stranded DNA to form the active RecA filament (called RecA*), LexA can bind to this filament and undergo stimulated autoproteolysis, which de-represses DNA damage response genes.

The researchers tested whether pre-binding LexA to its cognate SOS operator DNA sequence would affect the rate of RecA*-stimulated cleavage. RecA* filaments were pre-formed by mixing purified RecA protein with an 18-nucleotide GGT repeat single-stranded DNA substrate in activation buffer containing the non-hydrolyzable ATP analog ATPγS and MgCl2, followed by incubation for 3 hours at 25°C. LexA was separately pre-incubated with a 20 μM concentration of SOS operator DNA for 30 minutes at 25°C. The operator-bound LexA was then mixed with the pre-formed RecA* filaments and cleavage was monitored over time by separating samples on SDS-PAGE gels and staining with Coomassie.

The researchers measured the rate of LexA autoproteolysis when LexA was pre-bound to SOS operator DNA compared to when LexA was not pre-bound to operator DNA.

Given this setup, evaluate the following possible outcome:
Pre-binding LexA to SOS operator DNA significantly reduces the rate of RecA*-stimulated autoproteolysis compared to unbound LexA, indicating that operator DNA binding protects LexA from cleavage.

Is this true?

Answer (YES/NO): YES